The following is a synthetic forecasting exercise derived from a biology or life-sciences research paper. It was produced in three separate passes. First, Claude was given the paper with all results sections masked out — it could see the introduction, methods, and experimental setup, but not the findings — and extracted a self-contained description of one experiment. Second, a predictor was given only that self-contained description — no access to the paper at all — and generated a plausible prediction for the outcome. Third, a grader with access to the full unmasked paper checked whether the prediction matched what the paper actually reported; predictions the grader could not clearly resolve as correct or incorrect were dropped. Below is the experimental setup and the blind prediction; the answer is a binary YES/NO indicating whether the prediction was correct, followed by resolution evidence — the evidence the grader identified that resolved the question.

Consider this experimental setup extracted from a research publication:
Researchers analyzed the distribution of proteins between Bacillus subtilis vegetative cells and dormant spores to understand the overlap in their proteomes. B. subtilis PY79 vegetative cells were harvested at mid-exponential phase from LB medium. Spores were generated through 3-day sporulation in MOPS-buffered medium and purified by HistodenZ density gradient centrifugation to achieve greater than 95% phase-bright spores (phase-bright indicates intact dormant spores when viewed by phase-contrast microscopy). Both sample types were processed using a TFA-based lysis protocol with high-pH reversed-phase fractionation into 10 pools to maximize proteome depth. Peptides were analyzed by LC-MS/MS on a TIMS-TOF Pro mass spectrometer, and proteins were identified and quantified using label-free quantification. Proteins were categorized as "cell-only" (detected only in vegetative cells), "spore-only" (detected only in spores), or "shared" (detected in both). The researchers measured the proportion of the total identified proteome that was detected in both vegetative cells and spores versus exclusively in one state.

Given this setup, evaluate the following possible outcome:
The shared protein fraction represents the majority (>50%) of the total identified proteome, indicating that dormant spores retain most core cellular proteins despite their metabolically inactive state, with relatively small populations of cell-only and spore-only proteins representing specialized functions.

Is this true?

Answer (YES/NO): YES